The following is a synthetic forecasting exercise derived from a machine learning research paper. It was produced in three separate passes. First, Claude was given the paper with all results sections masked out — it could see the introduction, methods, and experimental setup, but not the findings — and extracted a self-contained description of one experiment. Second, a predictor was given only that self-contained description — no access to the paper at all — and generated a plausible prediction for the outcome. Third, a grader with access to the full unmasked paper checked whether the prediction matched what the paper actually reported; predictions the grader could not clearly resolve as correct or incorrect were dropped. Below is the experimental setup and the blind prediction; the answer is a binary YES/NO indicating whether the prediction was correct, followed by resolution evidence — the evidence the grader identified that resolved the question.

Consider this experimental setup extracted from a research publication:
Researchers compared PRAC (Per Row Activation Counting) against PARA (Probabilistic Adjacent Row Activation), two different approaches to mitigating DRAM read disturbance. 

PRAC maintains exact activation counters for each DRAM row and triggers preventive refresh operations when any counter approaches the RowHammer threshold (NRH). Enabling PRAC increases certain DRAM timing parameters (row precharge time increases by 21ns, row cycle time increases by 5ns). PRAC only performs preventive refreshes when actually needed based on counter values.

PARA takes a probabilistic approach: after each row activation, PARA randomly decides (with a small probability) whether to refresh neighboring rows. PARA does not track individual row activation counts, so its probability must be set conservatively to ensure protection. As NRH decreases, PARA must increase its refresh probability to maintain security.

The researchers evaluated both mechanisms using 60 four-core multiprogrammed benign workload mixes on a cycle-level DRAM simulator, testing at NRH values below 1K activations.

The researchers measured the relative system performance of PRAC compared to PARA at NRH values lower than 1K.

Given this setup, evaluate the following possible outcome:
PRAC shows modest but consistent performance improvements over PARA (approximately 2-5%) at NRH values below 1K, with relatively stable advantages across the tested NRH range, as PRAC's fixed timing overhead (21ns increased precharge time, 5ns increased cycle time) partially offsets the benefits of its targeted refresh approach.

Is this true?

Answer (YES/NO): NO